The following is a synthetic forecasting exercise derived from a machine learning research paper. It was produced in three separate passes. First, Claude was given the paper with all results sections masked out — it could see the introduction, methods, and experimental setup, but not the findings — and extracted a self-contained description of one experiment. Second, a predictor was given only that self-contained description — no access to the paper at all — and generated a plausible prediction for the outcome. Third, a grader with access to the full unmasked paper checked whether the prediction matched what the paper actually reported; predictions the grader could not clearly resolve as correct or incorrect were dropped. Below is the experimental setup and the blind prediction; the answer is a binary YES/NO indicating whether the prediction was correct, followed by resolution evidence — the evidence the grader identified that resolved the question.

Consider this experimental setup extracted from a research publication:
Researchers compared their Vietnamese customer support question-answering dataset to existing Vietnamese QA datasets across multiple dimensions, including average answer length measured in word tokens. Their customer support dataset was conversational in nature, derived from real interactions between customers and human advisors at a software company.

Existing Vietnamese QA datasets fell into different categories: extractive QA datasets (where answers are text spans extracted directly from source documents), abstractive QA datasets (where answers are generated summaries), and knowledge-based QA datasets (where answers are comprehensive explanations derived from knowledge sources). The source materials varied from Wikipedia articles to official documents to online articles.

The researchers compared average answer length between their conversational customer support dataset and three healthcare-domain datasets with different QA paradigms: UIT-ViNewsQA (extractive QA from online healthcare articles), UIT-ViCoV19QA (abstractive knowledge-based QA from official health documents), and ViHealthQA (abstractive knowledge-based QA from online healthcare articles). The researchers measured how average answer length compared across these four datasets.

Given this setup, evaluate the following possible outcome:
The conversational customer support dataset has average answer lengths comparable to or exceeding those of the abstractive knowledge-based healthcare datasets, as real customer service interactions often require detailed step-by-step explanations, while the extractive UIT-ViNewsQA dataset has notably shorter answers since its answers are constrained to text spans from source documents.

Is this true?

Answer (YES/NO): NO